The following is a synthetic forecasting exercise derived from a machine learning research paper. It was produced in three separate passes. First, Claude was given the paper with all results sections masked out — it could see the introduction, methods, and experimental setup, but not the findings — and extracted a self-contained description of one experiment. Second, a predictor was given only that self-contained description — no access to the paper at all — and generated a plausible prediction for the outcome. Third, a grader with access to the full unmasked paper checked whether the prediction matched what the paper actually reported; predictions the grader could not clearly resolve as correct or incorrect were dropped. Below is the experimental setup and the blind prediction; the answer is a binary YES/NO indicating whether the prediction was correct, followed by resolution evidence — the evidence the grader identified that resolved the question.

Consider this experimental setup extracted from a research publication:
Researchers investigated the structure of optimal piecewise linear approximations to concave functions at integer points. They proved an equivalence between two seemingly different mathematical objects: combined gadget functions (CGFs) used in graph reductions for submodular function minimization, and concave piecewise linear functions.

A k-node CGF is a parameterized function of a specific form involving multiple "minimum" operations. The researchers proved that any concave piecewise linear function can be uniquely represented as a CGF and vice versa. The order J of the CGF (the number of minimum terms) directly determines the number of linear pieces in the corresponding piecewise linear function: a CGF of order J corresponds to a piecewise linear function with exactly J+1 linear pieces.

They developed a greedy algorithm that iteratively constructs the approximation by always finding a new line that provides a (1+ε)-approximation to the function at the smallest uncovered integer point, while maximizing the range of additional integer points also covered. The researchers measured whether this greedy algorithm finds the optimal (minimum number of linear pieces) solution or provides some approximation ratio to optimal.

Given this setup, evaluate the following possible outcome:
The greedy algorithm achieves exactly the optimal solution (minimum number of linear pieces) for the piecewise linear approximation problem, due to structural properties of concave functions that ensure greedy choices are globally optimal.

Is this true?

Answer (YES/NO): YES